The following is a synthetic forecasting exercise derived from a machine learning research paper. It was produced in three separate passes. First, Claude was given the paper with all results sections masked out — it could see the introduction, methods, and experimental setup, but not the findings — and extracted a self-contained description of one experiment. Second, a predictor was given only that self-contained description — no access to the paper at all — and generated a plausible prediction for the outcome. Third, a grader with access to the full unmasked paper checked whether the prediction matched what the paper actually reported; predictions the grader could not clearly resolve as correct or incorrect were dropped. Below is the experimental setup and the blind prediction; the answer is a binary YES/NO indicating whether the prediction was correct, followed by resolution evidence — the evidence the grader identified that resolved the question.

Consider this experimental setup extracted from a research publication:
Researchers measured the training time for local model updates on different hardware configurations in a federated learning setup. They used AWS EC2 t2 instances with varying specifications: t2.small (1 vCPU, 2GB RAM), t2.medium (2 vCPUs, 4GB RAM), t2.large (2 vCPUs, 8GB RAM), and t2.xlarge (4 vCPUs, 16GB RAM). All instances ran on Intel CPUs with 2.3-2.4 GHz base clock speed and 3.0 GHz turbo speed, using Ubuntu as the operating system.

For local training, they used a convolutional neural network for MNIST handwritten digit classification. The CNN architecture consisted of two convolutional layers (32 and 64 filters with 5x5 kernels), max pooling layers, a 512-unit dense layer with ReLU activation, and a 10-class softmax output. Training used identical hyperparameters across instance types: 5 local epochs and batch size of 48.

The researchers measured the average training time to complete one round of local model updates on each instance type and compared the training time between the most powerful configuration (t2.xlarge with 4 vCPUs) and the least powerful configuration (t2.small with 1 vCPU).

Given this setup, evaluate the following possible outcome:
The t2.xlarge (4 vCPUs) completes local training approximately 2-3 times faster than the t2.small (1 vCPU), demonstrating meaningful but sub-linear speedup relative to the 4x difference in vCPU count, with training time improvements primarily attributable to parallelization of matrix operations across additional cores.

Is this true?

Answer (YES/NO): YES